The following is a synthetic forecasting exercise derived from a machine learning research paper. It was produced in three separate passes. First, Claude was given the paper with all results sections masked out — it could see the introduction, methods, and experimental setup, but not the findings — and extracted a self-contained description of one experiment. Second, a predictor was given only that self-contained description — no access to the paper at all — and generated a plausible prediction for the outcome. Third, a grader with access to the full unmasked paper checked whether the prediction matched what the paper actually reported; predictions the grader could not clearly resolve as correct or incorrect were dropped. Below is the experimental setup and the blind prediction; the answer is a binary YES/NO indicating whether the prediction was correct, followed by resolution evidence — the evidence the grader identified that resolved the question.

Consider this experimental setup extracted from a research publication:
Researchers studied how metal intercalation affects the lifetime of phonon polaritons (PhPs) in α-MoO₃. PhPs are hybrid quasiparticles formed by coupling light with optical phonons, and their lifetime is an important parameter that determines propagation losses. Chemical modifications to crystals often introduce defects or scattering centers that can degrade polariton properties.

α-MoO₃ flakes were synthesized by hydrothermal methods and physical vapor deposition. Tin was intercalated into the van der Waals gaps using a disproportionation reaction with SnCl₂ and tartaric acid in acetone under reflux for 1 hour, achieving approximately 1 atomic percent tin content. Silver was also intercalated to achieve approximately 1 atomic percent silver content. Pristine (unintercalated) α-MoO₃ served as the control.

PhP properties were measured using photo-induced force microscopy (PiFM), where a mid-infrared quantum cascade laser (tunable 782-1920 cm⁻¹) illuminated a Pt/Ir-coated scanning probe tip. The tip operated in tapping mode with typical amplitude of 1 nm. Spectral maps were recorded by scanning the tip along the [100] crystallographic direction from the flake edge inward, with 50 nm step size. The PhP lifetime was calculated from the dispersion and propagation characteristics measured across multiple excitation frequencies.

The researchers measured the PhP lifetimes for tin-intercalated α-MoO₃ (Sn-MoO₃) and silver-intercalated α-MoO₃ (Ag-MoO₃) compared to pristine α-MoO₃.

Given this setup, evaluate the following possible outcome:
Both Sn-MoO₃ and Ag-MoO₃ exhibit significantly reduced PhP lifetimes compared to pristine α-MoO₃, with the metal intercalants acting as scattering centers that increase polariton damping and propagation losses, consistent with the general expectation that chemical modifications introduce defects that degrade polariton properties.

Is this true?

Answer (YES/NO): NO